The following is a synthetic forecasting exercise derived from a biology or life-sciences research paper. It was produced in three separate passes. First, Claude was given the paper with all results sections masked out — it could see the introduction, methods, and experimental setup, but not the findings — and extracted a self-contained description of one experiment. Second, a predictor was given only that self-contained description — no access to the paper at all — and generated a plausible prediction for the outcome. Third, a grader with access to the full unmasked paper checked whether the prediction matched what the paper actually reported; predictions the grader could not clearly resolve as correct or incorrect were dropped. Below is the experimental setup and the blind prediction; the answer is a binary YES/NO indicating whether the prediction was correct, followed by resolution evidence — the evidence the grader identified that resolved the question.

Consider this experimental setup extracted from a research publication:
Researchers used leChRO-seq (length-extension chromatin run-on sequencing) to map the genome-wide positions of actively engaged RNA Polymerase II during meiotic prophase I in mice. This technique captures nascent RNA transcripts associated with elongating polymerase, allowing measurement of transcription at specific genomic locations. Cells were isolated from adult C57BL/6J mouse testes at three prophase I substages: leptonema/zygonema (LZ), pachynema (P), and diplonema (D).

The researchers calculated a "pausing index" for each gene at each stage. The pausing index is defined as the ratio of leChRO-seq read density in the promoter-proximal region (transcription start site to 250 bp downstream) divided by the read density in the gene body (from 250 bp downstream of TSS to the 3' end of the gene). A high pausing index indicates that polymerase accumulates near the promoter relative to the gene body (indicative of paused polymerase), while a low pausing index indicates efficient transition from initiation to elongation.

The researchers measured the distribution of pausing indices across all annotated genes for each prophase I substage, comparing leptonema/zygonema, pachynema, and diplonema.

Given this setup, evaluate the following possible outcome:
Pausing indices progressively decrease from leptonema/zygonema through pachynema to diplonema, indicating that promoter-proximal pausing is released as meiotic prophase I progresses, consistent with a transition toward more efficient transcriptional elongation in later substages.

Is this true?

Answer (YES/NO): YES